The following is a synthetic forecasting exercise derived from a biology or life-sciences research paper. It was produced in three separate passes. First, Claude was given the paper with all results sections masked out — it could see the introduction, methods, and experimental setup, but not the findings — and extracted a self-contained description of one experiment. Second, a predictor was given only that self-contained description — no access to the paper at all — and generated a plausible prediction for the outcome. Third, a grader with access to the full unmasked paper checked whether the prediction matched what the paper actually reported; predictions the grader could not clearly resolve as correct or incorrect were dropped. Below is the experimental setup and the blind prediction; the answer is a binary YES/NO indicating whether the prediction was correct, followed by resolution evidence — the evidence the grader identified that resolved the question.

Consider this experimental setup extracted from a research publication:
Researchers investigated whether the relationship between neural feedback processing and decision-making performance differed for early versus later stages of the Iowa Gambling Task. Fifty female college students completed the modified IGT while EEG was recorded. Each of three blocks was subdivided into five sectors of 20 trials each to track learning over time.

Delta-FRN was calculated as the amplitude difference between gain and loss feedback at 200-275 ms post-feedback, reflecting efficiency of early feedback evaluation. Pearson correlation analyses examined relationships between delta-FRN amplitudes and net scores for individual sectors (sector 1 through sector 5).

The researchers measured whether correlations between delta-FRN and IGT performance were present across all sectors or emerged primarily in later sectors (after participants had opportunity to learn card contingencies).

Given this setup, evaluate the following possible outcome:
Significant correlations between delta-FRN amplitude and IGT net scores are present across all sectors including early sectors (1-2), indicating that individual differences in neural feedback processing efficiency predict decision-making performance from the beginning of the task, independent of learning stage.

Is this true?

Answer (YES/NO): NO